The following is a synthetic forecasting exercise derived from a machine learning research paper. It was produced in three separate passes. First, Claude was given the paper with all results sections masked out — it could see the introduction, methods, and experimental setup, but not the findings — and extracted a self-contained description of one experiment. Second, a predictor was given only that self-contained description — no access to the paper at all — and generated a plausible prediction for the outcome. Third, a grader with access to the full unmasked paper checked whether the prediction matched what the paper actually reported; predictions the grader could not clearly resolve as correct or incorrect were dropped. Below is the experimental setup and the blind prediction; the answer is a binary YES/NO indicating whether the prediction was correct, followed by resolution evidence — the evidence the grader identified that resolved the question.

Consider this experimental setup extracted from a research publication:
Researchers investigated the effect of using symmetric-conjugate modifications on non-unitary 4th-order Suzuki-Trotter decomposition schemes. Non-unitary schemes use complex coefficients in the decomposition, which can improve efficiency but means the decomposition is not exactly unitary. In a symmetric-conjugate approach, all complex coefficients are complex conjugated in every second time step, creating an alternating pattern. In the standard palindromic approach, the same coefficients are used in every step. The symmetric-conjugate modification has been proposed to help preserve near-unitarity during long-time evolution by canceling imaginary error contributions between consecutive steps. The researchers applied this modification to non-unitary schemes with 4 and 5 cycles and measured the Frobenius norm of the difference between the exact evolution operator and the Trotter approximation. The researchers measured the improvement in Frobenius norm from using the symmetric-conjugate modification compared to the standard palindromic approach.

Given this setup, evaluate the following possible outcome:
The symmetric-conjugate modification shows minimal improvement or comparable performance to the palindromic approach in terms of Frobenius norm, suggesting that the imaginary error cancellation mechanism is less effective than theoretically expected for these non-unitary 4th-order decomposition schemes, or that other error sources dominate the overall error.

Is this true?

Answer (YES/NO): YES